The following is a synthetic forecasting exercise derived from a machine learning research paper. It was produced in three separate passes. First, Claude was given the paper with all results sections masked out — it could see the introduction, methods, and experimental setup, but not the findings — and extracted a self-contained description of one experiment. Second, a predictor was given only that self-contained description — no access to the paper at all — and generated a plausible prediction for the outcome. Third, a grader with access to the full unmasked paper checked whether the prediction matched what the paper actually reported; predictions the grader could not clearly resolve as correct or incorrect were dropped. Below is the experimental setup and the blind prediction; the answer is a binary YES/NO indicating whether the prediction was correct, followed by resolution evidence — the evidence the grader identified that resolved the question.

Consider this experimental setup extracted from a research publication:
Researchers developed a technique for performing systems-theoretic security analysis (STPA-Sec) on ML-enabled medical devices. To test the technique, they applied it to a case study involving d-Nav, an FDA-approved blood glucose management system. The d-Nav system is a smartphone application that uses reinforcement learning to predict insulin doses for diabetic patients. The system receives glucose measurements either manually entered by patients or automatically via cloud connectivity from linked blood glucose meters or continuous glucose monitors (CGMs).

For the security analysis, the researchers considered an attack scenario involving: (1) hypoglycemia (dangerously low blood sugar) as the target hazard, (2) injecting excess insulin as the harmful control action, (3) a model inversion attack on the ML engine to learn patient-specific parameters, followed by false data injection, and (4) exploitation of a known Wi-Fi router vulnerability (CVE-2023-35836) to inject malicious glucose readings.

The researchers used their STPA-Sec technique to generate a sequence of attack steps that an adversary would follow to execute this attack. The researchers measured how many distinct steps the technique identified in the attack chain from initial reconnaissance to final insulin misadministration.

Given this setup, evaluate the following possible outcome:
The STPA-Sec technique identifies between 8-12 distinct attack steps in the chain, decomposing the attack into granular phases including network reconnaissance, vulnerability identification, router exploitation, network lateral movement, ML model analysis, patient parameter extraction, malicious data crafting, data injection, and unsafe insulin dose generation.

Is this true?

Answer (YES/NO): YES